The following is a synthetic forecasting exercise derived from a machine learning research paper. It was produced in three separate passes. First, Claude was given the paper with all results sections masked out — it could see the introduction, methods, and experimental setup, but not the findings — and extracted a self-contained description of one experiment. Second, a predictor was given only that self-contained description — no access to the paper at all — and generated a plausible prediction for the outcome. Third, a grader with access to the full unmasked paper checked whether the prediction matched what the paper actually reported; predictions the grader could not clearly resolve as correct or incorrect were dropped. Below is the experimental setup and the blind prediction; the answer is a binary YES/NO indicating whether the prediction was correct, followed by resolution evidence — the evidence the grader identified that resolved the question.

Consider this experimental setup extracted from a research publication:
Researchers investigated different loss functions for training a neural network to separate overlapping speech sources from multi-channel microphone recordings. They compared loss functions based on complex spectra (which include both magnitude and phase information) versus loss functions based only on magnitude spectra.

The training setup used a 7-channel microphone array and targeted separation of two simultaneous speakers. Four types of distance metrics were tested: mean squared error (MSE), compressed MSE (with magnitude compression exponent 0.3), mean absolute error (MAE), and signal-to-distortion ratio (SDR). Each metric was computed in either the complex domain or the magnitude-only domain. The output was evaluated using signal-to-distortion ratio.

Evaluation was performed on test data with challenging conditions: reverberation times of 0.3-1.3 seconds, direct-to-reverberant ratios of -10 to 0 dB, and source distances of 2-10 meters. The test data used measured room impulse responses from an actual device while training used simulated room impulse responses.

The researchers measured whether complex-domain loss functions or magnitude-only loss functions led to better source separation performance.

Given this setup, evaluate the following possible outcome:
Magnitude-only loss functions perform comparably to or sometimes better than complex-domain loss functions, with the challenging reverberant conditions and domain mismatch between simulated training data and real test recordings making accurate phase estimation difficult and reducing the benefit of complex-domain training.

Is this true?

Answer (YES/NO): NO